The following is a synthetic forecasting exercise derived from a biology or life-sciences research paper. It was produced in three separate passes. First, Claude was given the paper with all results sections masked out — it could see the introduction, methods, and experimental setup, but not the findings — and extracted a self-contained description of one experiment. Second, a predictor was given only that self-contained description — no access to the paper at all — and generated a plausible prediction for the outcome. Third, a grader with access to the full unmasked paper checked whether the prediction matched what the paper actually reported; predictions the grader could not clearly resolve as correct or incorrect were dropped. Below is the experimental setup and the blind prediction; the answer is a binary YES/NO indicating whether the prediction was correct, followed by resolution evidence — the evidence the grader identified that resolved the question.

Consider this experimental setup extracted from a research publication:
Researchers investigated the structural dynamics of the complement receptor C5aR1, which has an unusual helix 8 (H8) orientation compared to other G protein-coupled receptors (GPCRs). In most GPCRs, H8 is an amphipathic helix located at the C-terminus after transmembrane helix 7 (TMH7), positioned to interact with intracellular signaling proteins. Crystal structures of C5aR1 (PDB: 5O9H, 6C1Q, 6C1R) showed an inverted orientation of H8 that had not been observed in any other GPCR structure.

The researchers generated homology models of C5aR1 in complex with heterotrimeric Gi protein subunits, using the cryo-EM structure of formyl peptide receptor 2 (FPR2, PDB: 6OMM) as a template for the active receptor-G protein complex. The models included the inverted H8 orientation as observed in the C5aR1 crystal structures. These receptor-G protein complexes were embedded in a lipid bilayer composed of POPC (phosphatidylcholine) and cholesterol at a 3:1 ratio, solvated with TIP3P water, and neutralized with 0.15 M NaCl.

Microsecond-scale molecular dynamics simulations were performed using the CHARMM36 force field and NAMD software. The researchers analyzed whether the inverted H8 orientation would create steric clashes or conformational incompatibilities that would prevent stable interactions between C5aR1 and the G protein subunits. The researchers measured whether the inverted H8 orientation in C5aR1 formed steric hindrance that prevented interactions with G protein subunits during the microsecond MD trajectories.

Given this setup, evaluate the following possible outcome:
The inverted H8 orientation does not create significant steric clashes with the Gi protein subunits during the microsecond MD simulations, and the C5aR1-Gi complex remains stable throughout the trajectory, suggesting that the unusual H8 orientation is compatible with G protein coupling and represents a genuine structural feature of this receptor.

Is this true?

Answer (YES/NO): YES